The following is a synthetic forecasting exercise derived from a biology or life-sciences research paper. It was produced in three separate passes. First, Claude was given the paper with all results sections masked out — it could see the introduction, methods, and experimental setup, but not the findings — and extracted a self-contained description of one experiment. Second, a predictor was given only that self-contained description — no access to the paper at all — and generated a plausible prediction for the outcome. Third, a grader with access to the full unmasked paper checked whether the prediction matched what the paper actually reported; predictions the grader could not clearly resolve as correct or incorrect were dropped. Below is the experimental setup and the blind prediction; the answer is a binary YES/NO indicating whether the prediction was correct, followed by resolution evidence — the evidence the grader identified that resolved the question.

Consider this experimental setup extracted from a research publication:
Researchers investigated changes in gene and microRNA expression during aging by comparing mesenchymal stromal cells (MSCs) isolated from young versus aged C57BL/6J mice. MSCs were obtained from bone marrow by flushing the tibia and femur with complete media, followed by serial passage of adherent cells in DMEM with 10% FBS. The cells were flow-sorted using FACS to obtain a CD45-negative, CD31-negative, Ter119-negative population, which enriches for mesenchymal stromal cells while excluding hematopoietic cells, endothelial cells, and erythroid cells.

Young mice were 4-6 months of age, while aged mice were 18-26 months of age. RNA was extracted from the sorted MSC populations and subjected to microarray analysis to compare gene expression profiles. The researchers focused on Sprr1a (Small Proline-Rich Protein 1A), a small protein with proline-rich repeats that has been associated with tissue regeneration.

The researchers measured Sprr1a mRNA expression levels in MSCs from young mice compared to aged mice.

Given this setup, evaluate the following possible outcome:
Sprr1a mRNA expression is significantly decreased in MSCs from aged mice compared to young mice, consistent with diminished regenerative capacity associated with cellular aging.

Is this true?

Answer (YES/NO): YES